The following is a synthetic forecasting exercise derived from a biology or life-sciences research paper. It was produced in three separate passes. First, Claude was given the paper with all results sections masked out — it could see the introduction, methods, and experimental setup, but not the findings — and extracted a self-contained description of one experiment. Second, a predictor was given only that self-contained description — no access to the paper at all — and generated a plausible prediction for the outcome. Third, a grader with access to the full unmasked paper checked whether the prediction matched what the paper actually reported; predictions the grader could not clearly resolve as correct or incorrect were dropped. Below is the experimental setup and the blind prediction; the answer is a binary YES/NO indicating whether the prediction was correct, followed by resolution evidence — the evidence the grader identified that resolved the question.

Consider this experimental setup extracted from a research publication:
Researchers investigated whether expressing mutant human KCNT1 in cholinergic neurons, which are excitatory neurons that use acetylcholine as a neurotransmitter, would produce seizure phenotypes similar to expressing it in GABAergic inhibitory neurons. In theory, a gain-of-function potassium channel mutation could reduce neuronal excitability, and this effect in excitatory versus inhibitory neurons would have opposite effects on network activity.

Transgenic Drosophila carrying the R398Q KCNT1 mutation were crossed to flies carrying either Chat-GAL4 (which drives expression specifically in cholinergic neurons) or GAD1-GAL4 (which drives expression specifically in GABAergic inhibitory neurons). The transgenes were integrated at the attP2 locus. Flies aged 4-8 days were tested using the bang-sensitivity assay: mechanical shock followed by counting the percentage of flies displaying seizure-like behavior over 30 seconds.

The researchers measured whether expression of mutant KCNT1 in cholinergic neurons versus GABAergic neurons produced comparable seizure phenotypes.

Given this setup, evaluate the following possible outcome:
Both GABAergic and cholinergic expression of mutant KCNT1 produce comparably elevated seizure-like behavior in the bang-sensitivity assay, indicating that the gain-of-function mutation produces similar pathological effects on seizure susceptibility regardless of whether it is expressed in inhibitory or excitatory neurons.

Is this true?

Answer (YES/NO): NO